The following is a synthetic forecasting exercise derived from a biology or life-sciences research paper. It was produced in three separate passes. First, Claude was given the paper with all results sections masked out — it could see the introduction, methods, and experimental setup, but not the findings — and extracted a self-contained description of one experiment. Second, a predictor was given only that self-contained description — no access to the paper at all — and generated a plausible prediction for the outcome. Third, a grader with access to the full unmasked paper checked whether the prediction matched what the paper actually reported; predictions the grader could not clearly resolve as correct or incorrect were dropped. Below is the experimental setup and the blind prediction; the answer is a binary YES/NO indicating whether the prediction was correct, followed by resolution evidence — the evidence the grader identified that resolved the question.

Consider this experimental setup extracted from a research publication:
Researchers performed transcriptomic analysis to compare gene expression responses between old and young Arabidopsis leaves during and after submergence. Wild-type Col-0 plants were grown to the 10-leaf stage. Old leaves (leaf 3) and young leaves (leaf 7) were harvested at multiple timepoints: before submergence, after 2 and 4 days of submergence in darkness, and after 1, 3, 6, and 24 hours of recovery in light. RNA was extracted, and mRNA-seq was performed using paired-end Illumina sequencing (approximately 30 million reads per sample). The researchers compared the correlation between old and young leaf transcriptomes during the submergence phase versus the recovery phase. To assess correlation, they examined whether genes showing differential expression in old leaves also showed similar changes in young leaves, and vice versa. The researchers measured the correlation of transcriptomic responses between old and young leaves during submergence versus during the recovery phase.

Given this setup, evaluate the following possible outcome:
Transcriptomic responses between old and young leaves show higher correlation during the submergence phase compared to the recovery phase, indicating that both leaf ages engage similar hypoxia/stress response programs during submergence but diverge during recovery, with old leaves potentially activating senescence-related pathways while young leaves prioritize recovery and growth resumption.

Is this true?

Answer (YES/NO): YES